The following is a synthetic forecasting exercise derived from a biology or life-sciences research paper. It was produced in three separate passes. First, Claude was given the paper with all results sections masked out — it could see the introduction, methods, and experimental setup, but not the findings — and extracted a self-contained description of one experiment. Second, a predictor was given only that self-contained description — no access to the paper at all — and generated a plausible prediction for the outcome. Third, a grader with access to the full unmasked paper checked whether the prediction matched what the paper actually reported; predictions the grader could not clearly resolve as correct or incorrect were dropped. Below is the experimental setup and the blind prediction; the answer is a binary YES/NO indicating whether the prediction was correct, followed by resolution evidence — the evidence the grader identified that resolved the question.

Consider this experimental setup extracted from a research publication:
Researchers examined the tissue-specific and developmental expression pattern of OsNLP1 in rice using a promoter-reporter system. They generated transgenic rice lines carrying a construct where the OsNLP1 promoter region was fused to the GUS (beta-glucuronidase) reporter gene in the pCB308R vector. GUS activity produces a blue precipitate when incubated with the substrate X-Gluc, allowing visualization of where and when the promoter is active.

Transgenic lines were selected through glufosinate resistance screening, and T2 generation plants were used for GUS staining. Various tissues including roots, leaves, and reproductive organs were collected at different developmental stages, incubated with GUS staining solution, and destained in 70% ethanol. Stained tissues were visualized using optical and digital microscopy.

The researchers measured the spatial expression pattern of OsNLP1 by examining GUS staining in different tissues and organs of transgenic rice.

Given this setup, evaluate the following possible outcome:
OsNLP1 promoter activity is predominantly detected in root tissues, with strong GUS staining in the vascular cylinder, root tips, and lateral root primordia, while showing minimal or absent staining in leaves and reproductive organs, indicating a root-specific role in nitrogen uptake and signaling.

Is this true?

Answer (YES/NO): NO